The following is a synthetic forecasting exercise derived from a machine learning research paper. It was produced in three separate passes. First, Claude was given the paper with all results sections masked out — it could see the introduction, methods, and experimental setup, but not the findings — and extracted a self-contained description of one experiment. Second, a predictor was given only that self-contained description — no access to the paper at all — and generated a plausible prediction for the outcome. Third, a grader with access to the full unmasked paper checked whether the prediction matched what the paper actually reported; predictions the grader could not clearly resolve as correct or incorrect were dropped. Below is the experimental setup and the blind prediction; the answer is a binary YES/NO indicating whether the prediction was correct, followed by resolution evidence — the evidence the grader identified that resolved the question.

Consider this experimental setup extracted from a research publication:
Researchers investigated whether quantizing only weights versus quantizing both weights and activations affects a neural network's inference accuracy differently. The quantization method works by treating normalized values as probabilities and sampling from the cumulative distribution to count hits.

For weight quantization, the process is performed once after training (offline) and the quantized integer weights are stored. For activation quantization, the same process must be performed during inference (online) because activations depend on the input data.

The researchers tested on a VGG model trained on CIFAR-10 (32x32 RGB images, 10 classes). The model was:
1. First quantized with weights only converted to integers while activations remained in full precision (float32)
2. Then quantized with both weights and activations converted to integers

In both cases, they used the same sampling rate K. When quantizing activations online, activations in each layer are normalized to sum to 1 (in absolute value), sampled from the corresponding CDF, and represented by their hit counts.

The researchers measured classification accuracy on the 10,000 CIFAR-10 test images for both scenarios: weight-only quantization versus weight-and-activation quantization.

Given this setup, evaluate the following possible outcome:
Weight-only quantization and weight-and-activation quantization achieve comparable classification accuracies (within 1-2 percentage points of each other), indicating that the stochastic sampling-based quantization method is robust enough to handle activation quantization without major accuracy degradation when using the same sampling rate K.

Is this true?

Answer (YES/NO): YES